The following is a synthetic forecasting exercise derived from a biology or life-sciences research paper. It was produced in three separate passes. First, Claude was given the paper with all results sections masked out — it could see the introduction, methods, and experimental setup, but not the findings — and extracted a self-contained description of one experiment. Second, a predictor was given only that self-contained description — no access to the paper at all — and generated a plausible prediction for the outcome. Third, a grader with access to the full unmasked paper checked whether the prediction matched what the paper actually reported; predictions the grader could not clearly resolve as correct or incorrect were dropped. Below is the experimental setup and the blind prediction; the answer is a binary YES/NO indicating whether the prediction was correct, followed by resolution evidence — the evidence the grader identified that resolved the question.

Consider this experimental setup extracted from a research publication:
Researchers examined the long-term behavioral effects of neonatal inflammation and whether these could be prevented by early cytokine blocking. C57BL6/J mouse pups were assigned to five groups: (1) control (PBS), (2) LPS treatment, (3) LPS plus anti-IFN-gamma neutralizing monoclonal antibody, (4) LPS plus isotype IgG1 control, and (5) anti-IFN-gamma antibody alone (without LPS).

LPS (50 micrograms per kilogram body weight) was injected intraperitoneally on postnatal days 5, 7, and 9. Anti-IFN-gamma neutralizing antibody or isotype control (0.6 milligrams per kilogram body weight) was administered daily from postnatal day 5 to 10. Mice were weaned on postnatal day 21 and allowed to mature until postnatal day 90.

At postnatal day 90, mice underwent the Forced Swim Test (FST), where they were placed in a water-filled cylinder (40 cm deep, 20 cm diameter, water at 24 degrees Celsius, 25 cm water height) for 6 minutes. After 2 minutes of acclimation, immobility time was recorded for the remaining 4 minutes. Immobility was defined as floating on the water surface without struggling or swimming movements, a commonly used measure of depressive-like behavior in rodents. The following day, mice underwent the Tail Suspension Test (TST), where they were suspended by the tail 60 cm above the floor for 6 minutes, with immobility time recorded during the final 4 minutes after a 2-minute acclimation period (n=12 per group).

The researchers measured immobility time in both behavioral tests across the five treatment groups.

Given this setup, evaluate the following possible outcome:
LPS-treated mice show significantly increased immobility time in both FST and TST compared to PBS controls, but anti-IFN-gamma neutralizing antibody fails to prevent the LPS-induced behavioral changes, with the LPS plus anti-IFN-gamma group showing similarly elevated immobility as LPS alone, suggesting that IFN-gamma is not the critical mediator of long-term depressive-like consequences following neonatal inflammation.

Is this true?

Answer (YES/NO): NO